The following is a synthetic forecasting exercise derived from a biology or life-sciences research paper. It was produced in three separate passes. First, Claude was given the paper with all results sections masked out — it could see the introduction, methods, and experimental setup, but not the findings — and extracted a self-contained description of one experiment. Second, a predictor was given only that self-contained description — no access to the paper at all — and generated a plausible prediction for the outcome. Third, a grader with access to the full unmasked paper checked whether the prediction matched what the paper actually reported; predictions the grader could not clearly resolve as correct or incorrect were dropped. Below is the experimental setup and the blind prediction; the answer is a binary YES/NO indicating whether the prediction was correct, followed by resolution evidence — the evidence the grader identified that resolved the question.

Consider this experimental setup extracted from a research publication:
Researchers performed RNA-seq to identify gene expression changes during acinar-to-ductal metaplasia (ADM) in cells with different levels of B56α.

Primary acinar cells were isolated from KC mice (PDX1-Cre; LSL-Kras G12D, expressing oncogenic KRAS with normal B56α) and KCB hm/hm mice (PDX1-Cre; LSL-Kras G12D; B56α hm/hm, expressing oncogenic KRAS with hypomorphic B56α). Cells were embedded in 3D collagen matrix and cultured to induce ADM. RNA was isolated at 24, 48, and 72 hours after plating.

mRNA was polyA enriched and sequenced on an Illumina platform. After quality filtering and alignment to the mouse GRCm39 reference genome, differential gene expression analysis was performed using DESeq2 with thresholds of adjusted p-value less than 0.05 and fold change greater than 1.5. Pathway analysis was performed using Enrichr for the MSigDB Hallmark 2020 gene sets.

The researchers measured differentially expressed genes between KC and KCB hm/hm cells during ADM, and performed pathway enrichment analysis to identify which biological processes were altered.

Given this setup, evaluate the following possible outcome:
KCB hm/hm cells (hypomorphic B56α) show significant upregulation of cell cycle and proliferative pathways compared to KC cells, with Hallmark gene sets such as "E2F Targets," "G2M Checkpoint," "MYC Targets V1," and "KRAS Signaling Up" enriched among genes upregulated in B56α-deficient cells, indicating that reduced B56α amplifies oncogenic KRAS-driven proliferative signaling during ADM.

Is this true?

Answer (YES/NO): YES